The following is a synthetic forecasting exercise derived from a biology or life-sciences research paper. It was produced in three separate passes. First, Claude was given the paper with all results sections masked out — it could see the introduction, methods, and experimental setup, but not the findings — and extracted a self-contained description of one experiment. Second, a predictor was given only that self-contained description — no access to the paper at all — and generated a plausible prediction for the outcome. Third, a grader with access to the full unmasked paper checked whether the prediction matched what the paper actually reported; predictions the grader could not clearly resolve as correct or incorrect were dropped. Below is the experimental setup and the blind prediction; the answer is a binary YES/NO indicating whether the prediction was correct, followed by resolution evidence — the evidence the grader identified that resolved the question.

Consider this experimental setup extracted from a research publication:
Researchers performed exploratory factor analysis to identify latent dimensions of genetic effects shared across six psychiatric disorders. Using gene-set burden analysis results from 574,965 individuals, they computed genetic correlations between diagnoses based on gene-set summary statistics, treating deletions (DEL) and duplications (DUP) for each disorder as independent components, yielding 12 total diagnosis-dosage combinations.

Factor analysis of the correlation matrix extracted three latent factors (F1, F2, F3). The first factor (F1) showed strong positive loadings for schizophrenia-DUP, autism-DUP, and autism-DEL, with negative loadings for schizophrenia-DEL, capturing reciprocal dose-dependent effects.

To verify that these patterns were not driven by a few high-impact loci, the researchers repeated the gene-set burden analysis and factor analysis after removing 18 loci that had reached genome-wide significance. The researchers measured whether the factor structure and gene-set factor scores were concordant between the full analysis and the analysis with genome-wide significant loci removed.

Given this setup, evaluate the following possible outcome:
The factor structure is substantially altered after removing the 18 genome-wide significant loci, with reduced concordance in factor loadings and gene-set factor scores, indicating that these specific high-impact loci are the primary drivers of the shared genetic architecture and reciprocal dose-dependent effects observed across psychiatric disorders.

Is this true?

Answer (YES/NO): NO